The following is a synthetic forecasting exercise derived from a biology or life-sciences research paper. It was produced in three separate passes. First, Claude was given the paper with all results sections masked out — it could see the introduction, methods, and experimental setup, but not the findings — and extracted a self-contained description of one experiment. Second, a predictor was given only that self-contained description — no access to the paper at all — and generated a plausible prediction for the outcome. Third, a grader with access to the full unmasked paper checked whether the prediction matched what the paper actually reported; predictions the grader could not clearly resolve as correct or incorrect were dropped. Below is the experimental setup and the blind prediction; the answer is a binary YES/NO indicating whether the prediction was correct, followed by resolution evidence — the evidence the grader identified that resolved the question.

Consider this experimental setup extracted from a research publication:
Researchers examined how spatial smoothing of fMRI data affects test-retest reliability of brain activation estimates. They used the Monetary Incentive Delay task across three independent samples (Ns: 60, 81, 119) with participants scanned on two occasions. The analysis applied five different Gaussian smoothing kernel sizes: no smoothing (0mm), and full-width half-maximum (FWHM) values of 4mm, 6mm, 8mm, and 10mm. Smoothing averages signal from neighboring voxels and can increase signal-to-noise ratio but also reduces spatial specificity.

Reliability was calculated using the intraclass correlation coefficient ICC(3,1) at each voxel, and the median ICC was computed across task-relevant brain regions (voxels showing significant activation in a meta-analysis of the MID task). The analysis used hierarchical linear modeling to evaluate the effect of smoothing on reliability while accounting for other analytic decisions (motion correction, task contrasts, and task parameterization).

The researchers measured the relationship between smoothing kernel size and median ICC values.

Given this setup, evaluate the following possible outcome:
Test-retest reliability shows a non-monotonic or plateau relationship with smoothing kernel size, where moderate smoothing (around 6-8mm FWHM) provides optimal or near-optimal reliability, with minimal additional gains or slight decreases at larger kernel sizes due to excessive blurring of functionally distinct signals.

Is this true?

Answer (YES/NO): NO